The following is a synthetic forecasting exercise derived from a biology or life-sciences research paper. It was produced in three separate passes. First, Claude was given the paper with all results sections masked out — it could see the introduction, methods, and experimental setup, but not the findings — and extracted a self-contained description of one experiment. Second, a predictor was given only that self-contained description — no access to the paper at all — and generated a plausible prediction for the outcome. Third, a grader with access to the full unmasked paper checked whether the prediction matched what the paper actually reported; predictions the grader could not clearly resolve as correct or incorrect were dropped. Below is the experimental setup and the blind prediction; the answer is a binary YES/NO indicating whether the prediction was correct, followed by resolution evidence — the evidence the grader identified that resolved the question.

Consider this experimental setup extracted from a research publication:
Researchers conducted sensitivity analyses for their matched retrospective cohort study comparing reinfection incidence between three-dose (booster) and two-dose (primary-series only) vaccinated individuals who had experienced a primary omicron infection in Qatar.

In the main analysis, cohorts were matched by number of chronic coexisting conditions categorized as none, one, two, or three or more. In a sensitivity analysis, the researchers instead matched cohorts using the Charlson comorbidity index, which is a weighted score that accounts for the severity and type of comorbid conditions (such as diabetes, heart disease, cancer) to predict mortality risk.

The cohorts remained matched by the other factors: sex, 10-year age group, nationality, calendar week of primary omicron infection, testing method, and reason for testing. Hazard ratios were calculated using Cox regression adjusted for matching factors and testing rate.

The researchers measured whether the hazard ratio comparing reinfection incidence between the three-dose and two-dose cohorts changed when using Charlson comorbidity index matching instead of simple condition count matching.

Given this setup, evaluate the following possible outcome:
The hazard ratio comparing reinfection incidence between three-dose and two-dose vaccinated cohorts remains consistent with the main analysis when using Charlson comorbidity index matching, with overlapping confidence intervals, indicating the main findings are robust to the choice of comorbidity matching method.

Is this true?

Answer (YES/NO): YES